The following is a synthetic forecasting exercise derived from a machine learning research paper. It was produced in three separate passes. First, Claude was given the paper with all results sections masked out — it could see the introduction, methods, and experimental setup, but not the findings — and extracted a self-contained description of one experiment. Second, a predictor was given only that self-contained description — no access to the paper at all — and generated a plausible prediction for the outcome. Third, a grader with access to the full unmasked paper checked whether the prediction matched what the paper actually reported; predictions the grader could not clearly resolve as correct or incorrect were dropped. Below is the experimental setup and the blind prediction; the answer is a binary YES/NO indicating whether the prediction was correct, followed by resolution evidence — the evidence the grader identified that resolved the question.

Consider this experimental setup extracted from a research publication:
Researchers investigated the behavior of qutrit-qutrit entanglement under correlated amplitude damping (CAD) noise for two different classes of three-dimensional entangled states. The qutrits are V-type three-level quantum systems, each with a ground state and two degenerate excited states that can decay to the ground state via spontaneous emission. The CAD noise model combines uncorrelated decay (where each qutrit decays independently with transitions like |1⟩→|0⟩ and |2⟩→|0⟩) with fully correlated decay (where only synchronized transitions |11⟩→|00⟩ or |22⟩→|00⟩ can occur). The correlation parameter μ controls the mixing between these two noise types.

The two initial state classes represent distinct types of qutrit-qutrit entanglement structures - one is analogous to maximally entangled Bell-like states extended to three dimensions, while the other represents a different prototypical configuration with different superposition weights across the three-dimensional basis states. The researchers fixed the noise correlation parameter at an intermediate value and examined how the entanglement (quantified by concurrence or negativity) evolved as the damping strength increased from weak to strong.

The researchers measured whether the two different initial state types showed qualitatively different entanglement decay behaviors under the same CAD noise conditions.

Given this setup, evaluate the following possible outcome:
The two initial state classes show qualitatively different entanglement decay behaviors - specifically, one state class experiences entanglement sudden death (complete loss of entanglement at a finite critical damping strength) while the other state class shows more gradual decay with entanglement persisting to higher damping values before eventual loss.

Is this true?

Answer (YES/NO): NO